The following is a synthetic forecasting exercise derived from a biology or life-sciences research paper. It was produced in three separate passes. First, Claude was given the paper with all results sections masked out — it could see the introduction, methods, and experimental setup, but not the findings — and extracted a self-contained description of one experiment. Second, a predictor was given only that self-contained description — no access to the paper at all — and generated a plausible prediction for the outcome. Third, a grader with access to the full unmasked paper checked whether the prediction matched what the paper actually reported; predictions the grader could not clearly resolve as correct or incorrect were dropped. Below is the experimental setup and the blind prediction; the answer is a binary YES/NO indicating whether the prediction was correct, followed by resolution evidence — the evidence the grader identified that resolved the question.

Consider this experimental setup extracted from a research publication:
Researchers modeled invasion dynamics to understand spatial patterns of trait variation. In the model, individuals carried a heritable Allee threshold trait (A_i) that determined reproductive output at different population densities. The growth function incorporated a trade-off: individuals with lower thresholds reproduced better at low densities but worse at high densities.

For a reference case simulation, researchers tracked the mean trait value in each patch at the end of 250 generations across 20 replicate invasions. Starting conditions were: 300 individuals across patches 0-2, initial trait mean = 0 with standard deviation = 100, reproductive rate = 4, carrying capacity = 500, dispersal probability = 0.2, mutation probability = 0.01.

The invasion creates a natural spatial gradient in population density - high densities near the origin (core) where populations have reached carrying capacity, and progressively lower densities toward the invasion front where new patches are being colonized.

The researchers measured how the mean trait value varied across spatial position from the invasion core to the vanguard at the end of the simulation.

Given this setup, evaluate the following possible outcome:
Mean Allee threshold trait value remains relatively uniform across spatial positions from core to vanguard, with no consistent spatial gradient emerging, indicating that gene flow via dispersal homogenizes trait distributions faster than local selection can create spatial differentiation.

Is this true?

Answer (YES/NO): NO